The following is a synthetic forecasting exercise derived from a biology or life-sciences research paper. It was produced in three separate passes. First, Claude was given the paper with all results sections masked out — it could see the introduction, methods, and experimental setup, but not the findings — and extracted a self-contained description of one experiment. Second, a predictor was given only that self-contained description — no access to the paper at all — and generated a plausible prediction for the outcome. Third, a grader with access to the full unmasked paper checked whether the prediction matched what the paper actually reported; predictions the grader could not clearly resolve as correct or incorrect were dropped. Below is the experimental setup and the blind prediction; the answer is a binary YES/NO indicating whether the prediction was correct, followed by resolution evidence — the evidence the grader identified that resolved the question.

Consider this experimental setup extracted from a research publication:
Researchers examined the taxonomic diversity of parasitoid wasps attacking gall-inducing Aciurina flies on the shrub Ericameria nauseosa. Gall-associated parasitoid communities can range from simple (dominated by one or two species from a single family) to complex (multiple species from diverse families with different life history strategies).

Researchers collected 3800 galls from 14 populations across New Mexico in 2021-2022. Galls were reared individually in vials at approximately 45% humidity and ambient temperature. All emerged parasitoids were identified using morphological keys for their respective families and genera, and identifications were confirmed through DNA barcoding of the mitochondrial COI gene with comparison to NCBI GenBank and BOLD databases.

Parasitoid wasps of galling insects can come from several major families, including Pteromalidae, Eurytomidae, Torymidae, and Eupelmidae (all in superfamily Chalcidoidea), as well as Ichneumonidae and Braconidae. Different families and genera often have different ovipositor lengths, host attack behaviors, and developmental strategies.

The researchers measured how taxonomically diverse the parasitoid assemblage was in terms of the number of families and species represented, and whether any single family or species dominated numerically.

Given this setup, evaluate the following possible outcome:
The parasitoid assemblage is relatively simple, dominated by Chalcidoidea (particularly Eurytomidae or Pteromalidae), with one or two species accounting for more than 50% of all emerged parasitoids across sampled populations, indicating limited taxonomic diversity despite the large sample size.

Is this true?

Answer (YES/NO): NO